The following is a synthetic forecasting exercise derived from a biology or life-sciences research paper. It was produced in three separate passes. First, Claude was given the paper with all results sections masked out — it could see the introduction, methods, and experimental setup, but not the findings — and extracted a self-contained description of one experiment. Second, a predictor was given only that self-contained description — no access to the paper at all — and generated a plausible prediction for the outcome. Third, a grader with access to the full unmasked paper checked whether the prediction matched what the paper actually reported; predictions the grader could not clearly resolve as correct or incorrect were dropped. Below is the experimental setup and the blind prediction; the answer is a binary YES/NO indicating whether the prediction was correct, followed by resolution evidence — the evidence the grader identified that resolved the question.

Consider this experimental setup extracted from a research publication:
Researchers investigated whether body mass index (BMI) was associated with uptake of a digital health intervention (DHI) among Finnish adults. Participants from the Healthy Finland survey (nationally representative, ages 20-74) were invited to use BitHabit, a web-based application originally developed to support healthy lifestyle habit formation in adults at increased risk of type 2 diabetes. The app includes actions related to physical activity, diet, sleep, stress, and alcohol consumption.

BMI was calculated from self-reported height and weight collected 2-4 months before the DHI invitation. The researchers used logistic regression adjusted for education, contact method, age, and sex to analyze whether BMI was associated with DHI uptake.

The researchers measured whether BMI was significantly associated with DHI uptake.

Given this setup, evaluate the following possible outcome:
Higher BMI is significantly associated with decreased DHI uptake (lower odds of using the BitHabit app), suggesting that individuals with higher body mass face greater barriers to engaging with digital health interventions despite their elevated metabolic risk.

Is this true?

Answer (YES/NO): NO